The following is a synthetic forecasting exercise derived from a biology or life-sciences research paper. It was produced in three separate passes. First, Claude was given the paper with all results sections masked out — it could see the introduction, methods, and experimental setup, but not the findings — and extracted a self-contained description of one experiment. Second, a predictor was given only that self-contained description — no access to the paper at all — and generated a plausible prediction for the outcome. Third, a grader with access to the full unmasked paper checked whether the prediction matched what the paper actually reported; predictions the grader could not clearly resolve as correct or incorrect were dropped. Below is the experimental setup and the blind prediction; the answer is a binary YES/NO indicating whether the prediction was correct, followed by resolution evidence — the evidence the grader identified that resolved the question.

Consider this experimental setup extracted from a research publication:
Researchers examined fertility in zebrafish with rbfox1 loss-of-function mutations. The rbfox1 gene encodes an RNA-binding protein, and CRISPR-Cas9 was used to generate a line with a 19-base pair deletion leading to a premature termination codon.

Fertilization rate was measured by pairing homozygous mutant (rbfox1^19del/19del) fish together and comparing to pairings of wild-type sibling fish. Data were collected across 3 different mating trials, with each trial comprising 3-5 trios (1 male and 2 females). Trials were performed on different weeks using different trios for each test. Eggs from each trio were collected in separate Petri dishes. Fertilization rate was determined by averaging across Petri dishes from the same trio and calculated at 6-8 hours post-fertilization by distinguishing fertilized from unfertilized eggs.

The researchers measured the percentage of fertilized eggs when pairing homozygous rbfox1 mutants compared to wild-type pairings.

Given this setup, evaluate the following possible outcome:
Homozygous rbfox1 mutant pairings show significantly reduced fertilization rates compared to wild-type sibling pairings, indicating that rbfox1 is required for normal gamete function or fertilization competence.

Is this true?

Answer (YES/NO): NO